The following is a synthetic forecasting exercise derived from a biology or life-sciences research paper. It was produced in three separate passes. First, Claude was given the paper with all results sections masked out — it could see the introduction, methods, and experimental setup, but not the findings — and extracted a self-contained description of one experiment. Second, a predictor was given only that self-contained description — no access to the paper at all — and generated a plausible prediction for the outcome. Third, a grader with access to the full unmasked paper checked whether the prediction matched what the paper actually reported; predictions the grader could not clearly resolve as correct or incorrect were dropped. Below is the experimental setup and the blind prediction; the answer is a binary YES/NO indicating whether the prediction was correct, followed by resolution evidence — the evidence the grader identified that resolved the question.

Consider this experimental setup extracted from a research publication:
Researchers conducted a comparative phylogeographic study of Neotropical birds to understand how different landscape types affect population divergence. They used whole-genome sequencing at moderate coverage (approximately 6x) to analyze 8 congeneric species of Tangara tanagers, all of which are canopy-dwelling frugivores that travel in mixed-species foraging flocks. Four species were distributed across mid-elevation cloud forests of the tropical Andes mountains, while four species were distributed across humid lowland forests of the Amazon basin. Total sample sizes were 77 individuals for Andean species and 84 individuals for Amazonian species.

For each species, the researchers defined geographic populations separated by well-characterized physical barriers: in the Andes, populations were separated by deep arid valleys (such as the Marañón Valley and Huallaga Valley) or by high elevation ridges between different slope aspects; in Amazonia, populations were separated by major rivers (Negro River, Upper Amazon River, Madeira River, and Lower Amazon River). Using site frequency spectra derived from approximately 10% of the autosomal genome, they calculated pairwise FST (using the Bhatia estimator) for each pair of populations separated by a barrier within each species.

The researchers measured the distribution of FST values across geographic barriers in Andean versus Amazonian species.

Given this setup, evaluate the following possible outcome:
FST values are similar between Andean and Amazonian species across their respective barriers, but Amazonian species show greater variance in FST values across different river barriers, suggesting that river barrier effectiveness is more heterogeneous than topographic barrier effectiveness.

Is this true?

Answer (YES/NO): NO